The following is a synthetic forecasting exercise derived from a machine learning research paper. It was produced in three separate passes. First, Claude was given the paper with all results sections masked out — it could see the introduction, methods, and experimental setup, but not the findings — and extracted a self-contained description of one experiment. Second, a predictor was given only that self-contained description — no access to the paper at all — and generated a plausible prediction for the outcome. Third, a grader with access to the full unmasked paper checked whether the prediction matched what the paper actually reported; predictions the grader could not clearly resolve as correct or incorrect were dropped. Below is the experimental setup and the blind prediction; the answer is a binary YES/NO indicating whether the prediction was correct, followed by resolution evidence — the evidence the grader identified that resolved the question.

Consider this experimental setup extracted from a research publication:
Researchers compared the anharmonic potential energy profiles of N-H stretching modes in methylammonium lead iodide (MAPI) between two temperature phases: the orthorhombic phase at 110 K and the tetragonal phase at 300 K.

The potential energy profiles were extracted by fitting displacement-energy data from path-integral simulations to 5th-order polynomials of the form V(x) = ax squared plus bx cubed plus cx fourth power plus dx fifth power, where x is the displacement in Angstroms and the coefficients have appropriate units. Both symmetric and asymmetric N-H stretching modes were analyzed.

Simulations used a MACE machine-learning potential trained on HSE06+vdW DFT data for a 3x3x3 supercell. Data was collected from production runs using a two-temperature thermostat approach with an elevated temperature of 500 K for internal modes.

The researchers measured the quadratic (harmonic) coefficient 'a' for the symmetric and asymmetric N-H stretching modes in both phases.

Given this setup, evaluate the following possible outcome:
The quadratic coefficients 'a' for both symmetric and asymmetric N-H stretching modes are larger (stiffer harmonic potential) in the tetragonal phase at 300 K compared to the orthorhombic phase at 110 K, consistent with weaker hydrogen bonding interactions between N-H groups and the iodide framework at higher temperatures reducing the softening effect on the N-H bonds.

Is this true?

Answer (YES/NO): NO